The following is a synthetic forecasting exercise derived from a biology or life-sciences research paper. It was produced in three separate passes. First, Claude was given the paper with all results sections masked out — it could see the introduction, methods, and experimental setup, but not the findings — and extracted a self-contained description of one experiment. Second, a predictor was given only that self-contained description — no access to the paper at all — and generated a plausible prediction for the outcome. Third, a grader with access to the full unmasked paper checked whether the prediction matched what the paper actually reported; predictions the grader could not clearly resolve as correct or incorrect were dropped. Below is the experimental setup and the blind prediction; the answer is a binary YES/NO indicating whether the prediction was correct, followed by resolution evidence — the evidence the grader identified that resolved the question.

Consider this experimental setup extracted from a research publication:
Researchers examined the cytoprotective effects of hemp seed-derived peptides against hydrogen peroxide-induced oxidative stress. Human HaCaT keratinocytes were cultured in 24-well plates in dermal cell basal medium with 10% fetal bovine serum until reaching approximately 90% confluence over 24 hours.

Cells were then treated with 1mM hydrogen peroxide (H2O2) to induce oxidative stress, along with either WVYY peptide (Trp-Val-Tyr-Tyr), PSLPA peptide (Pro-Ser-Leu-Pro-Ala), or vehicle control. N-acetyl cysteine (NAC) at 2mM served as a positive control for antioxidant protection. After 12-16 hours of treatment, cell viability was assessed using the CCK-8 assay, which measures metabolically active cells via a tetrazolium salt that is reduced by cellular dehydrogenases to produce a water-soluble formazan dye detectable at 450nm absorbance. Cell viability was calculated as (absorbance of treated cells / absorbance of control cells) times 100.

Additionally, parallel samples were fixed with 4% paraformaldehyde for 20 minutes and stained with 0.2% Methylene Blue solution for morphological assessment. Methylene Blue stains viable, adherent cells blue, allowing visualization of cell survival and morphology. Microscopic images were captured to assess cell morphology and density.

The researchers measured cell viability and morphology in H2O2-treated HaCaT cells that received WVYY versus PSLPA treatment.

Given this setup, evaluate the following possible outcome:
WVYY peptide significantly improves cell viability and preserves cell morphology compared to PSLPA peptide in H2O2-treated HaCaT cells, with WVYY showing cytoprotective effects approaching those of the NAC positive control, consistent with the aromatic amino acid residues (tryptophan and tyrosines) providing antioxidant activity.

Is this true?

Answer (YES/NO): NO